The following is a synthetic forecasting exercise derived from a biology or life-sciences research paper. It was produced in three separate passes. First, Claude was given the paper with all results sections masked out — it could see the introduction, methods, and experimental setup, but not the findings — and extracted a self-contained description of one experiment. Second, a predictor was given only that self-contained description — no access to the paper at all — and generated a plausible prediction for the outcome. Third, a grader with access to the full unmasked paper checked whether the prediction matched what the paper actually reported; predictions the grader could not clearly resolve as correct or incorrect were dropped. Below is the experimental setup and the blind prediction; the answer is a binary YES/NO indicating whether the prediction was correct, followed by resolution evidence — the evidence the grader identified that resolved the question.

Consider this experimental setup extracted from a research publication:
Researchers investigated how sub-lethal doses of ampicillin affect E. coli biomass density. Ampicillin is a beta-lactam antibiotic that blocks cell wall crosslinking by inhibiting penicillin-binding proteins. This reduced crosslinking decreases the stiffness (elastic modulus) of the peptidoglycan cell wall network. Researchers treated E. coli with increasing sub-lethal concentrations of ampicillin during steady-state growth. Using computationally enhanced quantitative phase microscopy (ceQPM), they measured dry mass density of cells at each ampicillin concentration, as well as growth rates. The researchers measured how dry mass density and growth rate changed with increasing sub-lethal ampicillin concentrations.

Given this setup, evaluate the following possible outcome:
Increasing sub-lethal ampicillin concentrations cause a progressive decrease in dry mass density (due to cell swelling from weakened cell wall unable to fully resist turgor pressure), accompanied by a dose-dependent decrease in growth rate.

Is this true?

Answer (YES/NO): NO